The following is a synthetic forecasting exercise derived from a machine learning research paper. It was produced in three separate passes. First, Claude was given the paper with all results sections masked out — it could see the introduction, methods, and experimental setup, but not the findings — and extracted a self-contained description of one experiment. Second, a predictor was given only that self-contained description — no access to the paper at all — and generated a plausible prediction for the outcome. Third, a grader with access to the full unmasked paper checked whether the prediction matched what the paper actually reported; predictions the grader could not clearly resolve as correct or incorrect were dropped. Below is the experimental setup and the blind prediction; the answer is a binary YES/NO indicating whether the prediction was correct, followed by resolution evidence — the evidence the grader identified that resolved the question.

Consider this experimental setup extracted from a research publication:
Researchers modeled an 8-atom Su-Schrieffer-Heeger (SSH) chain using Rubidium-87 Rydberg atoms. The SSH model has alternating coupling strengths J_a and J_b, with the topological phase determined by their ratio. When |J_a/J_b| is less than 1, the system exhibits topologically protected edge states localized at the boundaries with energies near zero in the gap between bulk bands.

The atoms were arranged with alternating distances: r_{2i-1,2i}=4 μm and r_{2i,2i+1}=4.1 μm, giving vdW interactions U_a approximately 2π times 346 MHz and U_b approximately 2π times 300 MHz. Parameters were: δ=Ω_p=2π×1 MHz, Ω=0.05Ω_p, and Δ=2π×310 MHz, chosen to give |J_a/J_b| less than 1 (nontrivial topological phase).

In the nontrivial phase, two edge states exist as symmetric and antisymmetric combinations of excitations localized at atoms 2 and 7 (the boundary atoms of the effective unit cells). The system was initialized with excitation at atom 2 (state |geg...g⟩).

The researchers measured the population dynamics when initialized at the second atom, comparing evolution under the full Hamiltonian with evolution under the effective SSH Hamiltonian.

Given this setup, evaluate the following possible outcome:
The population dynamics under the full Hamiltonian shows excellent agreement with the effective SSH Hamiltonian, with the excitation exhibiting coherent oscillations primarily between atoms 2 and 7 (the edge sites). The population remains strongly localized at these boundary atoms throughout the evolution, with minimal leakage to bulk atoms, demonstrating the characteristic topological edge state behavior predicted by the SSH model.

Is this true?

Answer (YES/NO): NO